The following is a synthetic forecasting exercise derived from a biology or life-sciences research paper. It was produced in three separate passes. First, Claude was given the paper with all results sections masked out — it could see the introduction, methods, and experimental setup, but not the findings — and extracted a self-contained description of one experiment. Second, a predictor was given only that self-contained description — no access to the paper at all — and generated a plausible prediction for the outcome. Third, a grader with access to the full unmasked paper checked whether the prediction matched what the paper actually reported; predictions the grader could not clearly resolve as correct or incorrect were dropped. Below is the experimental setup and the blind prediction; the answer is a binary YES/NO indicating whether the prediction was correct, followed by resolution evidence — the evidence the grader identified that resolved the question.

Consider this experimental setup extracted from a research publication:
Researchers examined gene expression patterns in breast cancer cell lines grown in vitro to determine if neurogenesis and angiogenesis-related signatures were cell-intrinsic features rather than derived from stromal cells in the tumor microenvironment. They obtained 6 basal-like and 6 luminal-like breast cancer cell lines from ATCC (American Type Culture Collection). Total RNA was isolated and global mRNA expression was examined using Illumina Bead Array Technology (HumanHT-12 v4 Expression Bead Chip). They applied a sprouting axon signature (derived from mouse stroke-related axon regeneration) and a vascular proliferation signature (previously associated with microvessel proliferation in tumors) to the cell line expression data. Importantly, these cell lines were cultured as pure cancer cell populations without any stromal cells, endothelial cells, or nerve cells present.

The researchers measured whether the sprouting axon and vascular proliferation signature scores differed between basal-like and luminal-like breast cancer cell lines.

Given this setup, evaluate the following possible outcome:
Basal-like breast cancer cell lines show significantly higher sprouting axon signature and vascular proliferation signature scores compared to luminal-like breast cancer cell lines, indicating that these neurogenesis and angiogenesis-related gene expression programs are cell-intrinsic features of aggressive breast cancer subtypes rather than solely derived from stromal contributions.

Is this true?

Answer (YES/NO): YES